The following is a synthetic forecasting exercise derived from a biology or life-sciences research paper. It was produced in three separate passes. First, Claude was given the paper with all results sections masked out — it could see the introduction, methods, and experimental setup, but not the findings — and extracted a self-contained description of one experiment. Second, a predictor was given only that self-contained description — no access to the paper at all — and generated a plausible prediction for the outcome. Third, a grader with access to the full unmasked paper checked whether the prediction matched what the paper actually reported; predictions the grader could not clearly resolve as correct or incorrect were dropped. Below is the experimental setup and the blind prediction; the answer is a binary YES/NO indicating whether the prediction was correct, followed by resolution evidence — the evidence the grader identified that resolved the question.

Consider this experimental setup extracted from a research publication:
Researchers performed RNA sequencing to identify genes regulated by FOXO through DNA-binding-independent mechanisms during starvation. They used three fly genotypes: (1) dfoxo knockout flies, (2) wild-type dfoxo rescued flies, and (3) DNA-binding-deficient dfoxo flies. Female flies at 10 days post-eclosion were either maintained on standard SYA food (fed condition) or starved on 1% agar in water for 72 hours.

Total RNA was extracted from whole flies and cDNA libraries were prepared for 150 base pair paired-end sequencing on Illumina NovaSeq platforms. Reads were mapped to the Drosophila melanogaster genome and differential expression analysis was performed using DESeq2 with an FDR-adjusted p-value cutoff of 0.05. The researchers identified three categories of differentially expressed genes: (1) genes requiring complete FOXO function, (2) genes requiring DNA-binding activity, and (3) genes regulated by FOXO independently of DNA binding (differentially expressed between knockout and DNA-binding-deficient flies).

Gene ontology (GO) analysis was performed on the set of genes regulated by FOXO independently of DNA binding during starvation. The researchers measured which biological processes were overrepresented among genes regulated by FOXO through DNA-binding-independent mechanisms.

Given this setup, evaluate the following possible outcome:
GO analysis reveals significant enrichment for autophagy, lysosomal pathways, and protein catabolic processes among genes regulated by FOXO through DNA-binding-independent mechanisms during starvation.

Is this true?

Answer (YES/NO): NO